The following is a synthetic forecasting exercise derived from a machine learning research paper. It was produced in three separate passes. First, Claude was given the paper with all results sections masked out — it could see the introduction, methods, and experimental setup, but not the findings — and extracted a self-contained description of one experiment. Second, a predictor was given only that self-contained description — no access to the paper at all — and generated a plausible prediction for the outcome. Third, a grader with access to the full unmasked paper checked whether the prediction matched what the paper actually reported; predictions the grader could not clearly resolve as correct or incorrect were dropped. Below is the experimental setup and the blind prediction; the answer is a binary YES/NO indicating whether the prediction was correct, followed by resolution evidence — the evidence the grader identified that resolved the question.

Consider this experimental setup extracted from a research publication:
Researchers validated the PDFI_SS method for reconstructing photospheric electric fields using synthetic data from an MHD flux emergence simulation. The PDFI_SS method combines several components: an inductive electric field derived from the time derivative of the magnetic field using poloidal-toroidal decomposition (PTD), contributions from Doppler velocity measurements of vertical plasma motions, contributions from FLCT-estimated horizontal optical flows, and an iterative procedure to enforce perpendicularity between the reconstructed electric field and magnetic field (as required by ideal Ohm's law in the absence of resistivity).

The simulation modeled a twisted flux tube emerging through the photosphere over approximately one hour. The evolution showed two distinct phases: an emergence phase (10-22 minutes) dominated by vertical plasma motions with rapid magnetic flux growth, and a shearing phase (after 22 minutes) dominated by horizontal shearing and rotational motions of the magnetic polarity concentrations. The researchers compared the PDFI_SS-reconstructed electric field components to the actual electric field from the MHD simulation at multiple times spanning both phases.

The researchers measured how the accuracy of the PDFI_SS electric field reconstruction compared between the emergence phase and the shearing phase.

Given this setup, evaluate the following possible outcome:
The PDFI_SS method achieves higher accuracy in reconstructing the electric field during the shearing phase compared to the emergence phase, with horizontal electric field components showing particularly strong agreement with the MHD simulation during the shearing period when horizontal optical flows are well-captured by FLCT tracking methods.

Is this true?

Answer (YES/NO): NO